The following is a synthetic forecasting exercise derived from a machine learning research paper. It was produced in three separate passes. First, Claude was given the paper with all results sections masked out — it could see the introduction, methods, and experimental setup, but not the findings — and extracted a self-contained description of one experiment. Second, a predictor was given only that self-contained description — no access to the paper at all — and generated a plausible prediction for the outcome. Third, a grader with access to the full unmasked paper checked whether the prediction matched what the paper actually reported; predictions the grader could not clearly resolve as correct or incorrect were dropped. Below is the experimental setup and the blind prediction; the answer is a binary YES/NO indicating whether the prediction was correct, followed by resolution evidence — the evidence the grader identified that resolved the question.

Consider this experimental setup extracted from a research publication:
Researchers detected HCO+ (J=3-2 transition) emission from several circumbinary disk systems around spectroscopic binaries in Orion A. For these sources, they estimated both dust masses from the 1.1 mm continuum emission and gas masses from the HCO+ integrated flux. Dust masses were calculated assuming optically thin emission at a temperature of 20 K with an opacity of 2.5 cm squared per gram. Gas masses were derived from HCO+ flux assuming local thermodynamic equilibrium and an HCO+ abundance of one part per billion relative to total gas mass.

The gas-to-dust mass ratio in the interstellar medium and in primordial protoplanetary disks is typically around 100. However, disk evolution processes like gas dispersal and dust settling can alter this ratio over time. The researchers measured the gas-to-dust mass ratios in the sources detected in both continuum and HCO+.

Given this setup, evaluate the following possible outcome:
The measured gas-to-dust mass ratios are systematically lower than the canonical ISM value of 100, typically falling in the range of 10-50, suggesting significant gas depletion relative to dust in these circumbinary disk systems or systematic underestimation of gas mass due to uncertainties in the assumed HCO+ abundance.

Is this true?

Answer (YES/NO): NO